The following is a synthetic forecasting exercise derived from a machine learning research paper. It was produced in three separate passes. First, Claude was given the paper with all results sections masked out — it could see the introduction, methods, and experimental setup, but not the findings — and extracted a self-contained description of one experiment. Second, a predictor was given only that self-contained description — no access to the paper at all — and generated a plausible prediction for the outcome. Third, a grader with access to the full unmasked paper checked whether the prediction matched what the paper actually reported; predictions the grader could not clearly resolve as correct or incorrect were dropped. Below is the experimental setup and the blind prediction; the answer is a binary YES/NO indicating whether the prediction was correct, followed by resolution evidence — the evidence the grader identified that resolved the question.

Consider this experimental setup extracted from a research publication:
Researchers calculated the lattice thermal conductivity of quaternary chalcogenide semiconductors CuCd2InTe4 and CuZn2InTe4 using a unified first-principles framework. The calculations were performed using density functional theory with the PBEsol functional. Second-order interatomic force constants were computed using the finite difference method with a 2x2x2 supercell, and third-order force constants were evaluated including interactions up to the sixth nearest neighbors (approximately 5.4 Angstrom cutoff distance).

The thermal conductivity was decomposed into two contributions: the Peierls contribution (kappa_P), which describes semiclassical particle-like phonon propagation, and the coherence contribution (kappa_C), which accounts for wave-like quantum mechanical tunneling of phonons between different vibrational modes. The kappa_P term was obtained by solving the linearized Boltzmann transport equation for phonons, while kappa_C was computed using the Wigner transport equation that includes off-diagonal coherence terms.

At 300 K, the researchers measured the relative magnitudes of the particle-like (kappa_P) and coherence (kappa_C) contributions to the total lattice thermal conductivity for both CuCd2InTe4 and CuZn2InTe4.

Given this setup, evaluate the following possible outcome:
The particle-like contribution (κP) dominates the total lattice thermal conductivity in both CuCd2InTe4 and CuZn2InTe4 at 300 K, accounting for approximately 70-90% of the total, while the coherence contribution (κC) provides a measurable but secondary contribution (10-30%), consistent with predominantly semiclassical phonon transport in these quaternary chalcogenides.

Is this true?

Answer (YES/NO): NO